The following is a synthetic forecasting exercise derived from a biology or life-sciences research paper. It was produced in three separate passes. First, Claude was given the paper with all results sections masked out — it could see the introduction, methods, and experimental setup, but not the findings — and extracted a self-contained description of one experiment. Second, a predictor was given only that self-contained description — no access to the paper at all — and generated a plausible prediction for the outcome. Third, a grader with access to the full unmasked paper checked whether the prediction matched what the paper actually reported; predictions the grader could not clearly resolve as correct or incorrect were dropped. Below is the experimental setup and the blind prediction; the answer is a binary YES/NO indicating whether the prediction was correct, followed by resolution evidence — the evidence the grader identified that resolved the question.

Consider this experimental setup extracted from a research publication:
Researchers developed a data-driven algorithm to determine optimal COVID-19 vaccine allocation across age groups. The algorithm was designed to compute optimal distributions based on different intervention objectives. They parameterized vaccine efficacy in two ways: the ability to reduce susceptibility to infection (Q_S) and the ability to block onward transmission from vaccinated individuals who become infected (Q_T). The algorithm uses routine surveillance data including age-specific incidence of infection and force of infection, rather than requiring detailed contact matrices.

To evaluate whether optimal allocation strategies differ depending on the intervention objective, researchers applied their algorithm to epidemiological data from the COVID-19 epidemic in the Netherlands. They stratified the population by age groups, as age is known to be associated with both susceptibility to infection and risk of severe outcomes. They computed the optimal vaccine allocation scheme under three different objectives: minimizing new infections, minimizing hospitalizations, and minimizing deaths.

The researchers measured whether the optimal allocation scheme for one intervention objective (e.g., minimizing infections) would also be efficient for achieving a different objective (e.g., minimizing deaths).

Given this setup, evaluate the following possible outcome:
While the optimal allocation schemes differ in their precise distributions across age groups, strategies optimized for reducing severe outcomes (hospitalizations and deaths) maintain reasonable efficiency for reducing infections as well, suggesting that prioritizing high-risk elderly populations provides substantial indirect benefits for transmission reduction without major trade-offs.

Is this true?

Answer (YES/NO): NO